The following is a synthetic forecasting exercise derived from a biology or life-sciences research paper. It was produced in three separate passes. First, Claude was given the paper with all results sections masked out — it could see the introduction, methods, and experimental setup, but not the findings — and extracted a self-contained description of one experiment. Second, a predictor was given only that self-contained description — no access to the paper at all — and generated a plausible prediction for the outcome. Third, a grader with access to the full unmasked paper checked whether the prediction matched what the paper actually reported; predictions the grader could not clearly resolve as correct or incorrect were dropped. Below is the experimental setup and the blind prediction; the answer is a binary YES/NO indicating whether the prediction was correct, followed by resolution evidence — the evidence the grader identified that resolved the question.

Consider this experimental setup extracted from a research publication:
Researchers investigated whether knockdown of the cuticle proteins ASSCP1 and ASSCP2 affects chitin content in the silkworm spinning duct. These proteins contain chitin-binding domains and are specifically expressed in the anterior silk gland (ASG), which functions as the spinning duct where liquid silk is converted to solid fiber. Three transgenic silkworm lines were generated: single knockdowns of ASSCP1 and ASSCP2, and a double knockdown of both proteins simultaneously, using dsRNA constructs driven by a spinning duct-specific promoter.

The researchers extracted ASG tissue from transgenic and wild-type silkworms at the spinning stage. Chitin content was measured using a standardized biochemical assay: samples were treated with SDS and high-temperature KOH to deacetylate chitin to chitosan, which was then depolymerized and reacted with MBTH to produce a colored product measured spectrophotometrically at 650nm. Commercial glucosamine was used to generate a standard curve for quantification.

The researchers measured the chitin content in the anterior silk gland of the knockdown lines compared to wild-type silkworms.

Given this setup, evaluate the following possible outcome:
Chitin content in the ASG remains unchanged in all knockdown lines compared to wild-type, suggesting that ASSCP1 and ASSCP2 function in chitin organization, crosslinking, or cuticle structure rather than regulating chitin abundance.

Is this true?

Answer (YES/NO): YES